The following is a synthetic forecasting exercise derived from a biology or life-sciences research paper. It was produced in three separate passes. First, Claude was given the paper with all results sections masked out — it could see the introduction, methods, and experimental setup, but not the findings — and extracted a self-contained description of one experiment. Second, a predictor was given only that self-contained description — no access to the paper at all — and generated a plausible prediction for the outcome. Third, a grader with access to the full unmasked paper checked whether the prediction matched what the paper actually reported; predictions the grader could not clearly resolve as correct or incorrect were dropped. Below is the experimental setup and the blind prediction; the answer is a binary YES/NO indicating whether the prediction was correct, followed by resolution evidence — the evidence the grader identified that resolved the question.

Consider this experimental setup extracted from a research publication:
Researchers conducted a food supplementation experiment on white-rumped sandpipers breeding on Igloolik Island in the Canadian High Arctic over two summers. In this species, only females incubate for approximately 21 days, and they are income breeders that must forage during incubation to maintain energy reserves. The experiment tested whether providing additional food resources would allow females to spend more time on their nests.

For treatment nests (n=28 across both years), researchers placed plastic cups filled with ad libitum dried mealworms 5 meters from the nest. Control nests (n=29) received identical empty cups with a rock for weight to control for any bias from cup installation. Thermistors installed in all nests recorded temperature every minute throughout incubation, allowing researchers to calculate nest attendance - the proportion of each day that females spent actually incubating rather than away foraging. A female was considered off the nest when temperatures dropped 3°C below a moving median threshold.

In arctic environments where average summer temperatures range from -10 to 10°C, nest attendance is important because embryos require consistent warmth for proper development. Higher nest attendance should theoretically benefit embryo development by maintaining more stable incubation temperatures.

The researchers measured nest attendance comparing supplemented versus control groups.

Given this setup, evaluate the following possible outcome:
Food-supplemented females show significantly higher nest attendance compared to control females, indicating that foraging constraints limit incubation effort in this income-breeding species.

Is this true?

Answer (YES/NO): NO